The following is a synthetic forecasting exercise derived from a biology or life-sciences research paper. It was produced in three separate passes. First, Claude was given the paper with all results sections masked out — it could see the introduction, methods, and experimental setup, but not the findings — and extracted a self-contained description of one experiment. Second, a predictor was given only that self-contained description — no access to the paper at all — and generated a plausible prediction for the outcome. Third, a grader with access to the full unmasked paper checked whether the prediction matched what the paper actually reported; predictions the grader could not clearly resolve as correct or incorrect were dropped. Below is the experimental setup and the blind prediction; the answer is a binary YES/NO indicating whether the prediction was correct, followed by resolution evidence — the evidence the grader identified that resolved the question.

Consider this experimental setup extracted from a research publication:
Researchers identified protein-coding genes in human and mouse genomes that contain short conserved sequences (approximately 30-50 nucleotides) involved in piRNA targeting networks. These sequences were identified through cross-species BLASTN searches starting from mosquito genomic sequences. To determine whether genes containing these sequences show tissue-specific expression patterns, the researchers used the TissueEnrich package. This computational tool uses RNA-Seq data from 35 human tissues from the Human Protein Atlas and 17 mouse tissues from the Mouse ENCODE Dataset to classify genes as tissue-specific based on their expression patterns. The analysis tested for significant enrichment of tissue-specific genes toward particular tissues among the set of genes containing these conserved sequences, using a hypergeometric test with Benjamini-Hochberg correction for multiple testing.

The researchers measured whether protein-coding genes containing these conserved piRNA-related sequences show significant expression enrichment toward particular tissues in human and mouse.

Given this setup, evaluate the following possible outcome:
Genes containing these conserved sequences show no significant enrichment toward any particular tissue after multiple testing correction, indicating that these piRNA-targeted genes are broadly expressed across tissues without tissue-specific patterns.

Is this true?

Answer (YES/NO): NO